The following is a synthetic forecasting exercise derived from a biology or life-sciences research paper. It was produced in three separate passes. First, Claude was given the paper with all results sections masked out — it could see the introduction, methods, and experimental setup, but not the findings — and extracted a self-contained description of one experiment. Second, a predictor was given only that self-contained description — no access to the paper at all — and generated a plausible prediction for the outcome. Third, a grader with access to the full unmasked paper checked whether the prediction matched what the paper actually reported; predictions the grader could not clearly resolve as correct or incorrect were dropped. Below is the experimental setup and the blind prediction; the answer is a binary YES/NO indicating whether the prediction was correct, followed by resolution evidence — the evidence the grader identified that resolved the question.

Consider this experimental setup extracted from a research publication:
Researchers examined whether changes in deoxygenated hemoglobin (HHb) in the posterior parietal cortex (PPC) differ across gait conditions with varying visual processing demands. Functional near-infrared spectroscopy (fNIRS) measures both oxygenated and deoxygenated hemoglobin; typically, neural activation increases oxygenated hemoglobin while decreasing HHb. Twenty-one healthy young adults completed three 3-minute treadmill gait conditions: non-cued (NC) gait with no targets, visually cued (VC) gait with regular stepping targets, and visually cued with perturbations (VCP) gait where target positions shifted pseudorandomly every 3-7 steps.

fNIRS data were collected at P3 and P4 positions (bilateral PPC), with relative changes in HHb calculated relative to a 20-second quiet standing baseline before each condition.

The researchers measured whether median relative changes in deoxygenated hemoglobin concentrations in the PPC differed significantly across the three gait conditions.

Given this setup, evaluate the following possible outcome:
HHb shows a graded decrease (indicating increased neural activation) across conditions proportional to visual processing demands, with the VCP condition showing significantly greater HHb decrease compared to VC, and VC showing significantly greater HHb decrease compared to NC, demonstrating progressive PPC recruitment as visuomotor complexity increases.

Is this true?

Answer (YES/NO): NO